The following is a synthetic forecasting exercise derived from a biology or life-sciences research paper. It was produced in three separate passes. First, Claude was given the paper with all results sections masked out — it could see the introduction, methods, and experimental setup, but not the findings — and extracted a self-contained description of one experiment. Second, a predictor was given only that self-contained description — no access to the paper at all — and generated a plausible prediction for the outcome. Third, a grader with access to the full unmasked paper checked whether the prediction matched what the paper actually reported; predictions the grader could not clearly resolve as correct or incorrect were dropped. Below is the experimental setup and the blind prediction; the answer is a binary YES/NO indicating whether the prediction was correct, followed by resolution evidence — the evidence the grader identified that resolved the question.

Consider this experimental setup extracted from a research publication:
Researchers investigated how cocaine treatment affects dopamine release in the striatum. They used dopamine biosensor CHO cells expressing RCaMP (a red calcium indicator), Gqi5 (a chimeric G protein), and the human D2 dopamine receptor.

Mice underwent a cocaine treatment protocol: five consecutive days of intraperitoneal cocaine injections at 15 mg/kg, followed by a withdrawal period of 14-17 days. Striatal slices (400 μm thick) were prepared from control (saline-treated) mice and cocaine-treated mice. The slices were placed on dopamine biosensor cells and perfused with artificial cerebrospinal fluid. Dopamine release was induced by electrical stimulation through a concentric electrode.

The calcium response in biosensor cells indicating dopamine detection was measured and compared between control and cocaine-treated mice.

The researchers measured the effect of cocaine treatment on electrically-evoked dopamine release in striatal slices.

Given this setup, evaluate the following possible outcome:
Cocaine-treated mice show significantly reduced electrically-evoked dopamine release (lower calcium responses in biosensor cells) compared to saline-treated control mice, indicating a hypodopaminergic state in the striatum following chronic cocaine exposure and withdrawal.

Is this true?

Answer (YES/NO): YES